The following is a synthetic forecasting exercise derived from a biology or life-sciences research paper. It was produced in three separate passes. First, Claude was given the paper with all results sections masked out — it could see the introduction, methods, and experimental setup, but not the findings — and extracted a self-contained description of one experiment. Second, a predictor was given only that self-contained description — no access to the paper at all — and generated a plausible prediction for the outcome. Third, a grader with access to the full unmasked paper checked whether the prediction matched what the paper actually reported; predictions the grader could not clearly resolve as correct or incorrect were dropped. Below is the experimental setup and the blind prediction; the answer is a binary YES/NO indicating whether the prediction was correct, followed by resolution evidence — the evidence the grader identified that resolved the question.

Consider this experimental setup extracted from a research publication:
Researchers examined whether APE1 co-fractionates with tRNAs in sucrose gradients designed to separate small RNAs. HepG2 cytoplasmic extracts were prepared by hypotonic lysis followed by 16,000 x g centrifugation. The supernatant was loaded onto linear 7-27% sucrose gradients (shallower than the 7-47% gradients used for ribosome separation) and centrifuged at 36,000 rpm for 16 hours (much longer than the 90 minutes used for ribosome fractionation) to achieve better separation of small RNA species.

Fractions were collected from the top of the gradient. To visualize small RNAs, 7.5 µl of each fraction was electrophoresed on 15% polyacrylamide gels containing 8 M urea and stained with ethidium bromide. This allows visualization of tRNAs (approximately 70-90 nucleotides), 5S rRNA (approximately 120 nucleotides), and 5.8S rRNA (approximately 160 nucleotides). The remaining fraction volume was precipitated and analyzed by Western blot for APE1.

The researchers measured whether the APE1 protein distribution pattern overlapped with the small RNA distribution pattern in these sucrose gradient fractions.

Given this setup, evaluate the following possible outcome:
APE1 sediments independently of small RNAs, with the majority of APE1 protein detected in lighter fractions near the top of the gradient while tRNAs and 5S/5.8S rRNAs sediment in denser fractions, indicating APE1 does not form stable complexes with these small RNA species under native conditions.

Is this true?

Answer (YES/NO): NO